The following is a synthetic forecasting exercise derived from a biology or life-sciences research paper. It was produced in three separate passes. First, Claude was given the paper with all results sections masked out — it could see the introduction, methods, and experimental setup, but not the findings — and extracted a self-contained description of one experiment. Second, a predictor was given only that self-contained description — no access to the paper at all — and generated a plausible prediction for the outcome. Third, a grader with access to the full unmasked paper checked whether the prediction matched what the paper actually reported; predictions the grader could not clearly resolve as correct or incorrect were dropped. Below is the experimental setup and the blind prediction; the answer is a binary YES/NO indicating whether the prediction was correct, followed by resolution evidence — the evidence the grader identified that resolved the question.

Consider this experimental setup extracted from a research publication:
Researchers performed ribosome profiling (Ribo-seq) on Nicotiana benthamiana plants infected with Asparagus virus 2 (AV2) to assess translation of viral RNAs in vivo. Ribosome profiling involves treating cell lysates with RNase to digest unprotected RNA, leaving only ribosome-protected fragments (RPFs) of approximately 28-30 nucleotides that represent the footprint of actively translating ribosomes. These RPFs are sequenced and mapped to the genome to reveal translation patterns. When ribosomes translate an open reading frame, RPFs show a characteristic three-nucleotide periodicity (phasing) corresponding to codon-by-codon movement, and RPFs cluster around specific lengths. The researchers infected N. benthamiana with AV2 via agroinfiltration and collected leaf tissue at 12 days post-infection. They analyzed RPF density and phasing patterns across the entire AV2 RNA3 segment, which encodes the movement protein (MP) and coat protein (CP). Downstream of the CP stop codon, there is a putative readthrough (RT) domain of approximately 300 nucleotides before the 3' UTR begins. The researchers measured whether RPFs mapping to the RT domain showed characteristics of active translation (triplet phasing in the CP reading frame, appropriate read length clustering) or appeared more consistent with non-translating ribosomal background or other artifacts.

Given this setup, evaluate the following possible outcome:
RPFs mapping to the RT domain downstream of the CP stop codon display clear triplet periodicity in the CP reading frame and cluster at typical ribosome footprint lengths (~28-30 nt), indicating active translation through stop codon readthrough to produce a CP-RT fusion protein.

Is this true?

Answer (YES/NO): YES